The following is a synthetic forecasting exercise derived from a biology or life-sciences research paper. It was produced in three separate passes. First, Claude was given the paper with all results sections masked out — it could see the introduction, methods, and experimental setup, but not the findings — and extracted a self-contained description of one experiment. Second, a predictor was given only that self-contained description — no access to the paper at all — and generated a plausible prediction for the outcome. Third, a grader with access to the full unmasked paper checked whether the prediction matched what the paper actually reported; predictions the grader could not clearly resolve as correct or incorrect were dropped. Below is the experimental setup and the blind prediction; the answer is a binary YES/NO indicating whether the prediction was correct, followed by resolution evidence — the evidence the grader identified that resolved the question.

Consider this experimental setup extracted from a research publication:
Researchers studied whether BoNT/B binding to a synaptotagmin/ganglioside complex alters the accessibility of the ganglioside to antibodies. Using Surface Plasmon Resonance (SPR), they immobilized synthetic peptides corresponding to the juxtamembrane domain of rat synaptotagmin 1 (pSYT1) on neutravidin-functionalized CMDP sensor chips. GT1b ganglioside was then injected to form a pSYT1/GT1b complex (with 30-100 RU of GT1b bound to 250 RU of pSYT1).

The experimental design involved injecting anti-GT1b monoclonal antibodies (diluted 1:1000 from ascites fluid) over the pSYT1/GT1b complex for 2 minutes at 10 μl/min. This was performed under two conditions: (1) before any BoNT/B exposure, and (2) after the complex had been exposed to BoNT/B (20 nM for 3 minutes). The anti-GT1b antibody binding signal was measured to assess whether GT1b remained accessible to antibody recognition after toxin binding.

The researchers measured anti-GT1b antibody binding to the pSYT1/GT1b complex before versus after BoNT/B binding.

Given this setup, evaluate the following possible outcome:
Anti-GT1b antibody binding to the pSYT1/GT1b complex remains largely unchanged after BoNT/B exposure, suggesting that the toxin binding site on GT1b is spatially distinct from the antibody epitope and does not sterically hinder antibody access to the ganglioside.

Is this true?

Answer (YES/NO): YES